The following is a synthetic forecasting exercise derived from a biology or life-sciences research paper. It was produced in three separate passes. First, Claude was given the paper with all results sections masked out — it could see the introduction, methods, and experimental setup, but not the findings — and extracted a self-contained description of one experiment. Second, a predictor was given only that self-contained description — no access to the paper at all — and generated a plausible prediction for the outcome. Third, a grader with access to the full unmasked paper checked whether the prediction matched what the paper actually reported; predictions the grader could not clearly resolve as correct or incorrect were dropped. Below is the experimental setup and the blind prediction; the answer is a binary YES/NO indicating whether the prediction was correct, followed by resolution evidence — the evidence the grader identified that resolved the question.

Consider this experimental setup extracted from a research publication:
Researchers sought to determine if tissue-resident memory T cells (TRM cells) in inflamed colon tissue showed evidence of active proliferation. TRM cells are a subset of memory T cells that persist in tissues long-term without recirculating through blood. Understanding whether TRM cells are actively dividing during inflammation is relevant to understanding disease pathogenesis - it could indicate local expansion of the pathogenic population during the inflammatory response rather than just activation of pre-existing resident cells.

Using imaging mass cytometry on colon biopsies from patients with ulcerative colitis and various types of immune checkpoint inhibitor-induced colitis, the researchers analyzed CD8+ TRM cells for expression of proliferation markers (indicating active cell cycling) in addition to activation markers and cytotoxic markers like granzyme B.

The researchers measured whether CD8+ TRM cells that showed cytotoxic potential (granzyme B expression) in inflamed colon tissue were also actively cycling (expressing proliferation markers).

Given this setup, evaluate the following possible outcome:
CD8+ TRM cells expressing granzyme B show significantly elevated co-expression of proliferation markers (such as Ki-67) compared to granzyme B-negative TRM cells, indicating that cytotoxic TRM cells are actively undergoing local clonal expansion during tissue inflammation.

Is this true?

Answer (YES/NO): YES